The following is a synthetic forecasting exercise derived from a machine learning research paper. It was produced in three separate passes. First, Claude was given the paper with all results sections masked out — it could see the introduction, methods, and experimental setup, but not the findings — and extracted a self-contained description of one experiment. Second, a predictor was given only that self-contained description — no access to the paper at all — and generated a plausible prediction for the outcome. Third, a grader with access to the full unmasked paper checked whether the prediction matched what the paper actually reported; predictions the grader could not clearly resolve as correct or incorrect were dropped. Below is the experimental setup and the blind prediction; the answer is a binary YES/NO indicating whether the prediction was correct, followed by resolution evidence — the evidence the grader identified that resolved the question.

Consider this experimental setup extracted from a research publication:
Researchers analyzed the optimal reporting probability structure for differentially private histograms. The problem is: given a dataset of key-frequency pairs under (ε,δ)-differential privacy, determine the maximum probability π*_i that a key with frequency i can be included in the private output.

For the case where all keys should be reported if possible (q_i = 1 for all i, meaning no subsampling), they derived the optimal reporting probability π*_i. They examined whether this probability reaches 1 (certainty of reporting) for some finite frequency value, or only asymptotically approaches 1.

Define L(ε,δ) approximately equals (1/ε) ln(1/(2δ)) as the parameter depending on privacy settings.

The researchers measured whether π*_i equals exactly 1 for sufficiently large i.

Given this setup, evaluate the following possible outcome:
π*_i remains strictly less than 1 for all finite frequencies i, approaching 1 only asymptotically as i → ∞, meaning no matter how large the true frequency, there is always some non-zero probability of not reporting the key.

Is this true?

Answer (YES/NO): NO